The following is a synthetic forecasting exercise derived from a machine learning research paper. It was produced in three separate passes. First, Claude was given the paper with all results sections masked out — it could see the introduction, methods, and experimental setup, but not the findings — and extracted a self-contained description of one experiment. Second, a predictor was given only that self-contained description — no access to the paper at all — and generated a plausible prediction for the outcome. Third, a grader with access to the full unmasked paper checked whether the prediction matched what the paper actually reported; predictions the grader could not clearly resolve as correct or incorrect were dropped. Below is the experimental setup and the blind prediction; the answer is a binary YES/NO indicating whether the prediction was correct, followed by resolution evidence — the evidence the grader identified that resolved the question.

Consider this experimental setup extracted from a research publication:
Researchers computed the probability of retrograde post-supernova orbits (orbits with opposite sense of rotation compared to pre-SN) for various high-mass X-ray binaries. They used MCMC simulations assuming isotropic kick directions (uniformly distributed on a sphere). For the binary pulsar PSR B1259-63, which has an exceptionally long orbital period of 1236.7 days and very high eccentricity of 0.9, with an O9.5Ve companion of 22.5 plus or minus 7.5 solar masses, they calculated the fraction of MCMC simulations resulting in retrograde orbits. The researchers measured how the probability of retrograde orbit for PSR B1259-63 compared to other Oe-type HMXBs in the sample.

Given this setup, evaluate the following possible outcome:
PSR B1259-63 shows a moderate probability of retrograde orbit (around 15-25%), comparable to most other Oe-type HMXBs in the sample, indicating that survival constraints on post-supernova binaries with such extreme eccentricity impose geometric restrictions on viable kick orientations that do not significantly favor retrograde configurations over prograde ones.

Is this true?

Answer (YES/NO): NO